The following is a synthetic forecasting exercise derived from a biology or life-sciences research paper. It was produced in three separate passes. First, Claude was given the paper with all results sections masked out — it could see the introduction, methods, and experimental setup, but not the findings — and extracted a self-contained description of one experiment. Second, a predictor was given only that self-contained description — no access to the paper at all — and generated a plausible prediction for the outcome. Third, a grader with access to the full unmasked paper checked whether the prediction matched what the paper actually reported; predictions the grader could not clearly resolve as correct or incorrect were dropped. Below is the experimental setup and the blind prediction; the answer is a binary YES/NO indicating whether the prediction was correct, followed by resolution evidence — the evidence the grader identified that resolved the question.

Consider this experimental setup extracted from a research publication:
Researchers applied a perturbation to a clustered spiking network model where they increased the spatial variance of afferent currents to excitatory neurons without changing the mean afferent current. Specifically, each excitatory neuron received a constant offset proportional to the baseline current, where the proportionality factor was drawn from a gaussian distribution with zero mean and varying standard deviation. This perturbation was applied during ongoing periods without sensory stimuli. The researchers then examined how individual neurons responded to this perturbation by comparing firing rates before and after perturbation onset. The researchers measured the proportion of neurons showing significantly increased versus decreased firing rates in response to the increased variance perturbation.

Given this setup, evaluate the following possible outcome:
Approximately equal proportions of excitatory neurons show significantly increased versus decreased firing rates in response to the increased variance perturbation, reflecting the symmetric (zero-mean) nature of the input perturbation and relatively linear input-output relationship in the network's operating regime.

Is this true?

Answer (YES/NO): NO